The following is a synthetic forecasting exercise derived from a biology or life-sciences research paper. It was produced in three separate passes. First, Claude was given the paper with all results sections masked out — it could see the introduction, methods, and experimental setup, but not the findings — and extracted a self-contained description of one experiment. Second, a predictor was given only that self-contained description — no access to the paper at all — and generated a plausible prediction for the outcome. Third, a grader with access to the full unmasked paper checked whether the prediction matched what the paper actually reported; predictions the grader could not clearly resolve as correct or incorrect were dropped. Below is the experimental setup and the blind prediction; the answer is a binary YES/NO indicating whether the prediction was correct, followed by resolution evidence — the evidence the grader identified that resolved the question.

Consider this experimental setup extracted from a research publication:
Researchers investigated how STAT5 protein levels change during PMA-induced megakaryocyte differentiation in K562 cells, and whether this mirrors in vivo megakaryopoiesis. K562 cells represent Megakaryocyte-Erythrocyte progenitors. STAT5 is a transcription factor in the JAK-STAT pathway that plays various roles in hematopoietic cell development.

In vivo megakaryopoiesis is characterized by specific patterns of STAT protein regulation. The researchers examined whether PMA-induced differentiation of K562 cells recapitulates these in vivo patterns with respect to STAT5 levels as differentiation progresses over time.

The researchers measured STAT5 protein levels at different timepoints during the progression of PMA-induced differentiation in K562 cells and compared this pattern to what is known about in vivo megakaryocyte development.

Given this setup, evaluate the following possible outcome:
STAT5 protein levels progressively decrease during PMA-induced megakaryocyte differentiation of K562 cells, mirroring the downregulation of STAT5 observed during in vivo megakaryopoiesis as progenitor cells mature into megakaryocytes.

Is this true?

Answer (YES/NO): YES